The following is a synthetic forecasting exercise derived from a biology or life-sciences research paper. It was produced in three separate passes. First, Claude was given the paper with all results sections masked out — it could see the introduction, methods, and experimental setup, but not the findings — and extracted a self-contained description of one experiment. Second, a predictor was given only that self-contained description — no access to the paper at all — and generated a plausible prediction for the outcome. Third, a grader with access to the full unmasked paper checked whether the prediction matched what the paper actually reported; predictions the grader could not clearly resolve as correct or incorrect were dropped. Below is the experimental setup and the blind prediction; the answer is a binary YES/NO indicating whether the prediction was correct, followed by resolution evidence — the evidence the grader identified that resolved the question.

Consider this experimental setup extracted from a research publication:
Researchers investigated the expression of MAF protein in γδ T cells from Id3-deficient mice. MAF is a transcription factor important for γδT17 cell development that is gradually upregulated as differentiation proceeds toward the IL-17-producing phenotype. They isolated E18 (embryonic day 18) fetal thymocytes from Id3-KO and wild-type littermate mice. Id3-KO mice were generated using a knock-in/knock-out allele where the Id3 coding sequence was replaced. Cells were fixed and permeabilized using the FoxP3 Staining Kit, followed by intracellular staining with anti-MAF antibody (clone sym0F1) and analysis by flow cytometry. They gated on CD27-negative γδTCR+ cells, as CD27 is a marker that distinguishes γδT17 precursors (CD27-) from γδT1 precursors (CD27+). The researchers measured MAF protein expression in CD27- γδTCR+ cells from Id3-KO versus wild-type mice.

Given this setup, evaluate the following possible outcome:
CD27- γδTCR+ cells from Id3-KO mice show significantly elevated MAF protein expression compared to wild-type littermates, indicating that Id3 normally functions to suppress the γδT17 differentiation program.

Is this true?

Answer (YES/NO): NO